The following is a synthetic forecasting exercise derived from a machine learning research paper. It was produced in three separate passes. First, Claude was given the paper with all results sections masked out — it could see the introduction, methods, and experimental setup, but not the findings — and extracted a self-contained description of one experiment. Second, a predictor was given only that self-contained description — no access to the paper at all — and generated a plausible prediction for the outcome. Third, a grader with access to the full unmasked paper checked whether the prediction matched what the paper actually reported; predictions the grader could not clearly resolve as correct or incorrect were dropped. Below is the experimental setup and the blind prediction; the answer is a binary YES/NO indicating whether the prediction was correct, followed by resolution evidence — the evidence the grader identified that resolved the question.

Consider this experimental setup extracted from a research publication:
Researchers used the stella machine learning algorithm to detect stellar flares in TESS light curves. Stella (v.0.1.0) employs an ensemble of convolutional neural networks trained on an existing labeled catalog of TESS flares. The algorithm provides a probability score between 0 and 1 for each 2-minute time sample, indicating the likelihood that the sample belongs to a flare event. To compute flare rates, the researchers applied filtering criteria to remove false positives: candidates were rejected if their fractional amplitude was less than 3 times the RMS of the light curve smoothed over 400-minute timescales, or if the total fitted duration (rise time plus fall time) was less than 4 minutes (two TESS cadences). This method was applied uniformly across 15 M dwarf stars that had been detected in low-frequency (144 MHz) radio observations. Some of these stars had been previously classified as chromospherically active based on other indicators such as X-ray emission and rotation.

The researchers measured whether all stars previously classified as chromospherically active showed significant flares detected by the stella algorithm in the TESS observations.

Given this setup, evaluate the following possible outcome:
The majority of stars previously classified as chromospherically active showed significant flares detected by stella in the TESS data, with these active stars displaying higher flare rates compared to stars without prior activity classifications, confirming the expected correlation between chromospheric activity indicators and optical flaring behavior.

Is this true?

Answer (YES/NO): YES